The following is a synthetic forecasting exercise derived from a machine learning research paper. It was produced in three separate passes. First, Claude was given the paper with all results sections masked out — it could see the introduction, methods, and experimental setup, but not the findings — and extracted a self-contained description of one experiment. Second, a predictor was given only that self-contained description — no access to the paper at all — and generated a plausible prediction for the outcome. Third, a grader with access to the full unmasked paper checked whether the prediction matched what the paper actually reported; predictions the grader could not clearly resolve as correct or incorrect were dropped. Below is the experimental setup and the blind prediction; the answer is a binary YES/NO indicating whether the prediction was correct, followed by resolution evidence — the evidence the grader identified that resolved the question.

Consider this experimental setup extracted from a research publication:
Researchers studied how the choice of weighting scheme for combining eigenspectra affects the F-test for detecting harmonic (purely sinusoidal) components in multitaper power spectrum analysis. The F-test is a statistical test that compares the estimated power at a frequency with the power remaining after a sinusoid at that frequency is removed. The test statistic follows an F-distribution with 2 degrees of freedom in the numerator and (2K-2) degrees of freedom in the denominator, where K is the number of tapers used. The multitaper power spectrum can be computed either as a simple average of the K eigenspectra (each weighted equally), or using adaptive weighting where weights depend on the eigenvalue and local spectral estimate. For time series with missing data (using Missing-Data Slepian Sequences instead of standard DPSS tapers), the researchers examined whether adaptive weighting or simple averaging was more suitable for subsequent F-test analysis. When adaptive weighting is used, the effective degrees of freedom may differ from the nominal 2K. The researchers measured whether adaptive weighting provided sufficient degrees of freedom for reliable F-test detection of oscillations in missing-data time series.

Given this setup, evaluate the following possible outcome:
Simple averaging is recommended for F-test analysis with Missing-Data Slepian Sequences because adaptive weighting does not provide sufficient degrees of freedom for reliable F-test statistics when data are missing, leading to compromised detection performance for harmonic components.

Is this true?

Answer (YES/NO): YES